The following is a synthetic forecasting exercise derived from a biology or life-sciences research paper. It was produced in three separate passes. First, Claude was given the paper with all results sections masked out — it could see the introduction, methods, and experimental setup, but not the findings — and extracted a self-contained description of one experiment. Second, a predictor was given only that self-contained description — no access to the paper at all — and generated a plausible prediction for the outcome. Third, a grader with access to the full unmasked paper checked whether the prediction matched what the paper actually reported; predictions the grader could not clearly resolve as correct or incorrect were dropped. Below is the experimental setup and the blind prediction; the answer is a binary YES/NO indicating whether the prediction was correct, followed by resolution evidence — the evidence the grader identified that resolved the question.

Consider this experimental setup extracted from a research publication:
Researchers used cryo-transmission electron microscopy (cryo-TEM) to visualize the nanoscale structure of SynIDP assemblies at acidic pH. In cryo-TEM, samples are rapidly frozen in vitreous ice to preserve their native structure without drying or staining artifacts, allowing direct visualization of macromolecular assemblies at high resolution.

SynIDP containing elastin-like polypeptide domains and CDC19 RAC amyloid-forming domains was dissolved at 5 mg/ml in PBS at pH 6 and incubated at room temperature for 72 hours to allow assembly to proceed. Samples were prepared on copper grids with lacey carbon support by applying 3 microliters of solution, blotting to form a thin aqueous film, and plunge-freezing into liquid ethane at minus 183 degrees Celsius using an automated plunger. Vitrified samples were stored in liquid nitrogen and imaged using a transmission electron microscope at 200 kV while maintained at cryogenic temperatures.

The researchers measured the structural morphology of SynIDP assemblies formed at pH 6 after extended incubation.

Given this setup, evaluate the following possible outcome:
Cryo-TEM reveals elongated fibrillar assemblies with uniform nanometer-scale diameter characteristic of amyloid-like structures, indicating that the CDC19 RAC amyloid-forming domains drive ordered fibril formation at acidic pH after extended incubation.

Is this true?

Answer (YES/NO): YES